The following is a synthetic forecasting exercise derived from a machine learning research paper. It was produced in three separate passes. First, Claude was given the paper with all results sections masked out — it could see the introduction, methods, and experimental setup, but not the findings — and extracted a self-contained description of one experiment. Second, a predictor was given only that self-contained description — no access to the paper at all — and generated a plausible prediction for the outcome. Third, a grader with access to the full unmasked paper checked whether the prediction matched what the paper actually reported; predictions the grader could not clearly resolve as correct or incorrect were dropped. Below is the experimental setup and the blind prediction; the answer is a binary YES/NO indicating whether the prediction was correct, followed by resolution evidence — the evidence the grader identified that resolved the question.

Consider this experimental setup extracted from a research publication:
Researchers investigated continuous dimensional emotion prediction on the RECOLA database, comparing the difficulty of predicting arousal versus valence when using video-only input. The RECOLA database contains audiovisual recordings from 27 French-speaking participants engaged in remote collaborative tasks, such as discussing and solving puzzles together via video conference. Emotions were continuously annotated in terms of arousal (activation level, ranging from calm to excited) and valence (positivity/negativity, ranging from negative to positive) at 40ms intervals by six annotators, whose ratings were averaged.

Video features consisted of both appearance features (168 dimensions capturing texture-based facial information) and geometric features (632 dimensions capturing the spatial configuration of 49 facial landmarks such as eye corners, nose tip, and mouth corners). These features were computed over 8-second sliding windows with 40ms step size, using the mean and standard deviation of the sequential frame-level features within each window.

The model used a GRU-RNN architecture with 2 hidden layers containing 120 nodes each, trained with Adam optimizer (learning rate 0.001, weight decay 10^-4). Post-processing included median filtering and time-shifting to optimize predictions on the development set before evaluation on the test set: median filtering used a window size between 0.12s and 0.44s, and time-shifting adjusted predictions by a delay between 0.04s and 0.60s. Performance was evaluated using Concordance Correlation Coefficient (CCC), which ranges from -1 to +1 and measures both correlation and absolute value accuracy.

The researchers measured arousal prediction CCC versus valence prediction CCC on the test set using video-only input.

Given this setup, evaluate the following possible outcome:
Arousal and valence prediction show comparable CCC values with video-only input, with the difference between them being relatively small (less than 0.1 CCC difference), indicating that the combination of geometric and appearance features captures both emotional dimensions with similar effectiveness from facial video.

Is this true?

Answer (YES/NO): NO